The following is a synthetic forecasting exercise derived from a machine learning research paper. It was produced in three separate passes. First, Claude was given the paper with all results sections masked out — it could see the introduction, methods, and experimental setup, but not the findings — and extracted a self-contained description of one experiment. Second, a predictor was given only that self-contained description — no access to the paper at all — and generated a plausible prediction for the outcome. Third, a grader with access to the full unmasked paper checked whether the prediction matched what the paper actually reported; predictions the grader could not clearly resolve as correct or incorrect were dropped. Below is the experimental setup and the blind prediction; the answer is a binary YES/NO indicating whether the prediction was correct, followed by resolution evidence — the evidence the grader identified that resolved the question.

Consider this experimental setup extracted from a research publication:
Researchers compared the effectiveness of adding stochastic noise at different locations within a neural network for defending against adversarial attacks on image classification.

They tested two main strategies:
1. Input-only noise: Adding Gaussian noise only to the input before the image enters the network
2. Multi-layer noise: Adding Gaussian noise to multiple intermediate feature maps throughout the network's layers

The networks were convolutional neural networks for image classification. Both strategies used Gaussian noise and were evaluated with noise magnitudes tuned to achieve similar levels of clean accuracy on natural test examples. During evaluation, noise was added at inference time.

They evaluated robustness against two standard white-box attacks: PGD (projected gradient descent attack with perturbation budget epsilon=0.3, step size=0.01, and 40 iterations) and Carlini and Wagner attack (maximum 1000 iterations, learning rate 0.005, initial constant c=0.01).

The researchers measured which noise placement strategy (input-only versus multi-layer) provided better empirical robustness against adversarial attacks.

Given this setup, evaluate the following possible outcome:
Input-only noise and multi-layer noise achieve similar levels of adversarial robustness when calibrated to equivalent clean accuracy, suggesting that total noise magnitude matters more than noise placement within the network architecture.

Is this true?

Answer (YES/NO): NO